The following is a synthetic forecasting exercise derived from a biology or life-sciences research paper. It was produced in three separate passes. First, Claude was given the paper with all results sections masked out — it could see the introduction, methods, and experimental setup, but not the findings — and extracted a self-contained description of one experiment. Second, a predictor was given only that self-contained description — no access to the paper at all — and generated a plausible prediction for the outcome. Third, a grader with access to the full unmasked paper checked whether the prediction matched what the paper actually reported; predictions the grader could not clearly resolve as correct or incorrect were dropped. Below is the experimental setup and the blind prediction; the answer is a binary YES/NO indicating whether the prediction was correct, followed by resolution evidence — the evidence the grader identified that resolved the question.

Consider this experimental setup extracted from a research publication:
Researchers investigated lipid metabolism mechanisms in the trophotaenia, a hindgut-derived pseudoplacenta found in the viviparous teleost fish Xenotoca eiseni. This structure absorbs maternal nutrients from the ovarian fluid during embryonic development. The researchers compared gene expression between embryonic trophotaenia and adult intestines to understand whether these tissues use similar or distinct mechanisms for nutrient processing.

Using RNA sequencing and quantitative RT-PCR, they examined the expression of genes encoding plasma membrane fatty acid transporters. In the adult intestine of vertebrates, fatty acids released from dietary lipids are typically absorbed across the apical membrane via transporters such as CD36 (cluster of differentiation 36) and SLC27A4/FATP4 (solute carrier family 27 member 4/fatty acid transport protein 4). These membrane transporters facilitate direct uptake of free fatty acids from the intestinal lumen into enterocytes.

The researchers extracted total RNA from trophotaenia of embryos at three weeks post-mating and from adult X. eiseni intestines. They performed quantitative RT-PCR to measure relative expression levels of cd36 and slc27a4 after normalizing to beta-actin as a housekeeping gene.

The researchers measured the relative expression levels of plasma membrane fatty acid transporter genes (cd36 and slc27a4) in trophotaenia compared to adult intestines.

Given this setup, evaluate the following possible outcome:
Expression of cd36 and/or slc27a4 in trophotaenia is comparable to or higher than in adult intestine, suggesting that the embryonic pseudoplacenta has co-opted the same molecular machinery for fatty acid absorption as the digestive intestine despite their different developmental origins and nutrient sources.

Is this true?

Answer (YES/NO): NO